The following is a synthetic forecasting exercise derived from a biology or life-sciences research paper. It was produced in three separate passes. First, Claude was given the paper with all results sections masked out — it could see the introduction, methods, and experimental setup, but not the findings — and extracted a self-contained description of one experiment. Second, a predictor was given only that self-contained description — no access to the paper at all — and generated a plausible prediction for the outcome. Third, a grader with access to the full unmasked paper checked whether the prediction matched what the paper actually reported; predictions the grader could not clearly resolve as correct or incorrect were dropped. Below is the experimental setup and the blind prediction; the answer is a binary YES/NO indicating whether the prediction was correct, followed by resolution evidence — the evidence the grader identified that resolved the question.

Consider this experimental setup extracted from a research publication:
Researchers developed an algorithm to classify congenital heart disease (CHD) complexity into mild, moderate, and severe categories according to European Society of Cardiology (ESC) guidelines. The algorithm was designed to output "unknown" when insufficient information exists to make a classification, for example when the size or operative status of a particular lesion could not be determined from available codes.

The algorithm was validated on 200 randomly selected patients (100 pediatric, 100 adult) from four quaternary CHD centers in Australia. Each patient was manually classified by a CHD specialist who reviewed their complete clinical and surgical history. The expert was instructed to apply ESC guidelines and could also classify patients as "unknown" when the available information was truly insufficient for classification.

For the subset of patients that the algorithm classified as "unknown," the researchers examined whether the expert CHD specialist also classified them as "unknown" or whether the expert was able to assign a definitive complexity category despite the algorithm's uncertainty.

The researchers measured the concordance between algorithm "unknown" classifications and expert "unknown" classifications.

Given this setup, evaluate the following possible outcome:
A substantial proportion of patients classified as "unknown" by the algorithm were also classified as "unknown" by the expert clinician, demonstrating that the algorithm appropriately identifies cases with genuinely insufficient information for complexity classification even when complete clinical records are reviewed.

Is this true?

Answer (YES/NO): YES